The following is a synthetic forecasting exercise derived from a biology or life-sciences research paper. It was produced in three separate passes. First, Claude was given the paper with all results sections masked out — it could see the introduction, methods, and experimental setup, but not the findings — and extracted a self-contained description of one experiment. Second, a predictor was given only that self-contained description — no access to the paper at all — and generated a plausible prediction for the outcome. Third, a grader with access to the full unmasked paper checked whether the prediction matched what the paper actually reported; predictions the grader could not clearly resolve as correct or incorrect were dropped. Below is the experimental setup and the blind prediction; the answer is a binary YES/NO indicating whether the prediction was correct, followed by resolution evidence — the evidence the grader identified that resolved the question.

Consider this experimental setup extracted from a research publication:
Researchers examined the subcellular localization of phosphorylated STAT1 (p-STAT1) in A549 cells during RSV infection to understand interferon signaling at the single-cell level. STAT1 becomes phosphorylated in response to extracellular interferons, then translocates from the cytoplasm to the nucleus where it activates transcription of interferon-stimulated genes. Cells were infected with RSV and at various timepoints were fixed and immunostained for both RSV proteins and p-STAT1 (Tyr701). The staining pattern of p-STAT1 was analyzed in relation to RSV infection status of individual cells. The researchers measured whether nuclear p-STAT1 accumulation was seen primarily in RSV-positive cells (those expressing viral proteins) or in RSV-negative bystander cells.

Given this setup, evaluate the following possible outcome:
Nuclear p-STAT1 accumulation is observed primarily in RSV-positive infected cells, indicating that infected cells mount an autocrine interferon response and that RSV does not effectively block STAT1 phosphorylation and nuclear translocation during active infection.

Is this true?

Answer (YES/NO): NO